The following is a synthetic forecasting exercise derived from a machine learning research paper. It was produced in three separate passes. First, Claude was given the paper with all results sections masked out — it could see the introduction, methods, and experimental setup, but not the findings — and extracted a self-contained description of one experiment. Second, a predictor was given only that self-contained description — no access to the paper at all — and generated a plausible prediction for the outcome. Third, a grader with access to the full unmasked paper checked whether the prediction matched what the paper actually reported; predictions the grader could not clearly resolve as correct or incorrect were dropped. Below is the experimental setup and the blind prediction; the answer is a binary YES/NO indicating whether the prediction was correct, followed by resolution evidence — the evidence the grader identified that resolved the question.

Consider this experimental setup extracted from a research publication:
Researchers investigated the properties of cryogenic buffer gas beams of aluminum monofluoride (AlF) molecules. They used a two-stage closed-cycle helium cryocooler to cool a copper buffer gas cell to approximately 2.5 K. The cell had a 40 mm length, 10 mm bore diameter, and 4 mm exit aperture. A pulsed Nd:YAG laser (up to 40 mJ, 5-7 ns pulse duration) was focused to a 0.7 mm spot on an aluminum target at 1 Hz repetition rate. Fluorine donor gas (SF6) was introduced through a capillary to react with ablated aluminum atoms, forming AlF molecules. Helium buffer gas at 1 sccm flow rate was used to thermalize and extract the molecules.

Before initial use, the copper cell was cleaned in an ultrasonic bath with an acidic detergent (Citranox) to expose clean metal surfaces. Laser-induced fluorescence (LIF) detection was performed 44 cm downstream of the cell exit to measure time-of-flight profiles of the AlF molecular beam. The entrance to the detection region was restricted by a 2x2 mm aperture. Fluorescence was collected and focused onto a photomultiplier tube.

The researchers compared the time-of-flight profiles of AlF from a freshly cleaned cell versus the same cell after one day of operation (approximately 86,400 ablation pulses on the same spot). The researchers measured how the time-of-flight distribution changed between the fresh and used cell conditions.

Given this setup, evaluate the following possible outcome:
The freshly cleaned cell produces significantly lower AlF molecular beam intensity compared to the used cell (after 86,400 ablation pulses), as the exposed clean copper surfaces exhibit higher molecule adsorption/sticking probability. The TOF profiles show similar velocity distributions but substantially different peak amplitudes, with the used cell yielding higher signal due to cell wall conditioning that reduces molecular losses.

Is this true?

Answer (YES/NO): NO